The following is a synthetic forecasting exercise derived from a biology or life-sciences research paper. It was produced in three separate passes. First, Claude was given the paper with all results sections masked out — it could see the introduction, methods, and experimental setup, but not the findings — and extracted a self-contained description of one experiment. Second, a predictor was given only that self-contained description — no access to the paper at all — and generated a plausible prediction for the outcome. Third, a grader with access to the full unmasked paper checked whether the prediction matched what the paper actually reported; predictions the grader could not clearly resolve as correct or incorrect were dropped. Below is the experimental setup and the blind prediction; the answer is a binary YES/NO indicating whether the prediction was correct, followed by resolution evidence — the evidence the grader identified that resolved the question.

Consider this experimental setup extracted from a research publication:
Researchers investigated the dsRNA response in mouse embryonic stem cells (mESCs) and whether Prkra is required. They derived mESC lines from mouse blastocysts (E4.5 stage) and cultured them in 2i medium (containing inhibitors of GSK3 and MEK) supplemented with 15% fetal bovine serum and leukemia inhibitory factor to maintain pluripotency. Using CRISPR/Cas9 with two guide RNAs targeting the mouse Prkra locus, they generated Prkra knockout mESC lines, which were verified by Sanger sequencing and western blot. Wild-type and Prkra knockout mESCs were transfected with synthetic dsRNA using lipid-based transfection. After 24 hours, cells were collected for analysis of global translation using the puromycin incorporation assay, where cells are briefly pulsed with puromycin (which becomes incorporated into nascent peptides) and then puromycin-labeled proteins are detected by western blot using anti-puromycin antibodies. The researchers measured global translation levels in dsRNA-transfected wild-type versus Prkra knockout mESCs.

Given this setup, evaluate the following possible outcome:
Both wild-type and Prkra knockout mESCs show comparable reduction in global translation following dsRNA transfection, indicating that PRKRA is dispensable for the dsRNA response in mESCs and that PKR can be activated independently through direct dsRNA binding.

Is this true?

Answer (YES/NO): NO